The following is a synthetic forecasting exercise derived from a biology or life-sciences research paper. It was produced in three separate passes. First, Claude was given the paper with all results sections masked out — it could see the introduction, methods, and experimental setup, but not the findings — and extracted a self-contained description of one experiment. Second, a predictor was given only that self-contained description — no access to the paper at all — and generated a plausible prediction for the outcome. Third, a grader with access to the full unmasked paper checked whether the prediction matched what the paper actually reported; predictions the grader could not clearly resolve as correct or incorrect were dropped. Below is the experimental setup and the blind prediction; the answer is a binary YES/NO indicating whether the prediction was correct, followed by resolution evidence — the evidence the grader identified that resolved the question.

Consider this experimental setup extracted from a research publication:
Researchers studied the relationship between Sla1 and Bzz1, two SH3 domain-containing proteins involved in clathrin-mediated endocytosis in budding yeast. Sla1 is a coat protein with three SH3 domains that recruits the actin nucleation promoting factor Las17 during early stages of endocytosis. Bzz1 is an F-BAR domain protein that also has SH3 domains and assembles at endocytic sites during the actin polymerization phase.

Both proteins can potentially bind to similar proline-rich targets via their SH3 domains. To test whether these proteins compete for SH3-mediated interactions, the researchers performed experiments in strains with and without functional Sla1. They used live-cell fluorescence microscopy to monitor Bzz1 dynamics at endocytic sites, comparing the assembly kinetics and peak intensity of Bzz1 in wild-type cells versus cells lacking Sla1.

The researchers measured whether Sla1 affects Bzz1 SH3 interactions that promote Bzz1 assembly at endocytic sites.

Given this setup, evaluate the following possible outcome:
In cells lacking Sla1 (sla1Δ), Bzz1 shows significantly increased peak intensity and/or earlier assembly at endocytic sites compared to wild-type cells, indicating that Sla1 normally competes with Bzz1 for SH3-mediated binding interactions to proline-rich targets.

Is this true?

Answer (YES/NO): NO